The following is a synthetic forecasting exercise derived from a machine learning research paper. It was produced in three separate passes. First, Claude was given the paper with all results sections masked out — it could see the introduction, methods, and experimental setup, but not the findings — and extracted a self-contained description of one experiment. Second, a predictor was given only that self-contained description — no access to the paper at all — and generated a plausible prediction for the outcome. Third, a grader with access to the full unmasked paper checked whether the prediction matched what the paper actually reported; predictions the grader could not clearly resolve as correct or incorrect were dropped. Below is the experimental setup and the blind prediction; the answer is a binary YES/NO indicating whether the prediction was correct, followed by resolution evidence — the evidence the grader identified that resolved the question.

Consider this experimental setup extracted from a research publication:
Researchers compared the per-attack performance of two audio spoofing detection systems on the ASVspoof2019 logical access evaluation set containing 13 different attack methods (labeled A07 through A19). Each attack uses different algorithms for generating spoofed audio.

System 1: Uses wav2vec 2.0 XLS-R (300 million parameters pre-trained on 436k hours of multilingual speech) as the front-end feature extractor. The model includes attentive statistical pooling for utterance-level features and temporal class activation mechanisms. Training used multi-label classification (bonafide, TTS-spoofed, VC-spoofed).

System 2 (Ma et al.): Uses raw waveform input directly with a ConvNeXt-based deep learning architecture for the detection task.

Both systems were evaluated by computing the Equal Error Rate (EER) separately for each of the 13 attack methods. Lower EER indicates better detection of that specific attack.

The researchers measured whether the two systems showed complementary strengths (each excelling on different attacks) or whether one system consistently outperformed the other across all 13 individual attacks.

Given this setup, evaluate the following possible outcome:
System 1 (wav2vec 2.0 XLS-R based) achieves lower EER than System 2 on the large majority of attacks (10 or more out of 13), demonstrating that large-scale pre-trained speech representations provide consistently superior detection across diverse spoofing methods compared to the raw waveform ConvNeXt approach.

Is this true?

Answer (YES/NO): NO